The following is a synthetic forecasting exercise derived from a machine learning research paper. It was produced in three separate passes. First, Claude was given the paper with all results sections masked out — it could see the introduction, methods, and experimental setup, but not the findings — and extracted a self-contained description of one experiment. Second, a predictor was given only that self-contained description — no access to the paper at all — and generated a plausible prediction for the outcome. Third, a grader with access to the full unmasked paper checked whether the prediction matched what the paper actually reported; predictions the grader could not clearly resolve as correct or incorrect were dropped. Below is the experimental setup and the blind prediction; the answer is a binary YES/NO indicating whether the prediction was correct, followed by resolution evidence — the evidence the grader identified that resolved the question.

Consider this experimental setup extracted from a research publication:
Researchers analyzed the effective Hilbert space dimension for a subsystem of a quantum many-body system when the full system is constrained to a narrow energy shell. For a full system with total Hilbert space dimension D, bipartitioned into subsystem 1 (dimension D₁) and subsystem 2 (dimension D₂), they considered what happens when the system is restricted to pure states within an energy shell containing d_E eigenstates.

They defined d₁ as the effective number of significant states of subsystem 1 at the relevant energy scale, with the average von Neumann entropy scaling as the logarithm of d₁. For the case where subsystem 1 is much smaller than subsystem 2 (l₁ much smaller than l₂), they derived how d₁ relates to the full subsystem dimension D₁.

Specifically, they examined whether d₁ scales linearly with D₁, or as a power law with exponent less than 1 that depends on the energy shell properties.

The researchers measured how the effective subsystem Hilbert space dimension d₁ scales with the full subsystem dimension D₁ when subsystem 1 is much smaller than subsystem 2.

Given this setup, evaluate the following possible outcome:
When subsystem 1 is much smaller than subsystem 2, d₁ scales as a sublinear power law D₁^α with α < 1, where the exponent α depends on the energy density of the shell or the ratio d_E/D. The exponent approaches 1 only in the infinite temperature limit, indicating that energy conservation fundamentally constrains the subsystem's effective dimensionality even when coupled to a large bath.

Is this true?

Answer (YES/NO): YES